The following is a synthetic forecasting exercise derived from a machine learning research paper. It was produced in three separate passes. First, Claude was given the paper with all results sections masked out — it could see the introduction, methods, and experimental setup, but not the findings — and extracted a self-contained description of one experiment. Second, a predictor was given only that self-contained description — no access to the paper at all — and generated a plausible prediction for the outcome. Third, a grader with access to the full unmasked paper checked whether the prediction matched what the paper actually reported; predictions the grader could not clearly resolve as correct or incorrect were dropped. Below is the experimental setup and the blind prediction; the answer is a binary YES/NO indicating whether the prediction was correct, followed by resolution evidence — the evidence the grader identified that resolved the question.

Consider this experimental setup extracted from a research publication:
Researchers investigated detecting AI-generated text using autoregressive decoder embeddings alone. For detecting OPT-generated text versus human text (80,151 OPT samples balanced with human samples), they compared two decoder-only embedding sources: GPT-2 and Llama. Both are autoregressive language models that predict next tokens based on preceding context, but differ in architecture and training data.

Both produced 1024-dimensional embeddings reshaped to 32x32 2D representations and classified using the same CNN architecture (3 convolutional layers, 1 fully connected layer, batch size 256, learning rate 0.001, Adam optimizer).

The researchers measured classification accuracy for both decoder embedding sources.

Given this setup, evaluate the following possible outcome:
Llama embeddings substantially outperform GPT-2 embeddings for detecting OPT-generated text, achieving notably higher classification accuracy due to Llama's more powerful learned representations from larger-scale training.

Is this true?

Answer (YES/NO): YES